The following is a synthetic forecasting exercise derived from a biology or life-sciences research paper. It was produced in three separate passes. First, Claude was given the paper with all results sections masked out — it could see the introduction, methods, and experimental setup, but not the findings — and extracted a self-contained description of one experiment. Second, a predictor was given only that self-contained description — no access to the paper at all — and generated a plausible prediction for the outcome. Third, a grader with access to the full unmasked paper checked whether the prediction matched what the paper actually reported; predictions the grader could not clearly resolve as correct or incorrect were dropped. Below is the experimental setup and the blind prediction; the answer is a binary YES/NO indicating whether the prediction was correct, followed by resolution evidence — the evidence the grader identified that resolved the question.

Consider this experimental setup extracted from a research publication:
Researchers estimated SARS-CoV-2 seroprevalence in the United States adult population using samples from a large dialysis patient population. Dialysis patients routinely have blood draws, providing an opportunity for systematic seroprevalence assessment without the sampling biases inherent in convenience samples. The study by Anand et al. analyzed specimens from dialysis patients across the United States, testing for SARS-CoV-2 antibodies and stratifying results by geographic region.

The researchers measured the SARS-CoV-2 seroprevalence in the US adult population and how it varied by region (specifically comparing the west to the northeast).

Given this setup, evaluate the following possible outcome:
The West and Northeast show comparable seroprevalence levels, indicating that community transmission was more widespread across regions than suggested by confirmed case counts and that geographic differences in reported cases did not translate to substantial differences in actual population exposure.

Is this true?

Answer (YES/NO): NO